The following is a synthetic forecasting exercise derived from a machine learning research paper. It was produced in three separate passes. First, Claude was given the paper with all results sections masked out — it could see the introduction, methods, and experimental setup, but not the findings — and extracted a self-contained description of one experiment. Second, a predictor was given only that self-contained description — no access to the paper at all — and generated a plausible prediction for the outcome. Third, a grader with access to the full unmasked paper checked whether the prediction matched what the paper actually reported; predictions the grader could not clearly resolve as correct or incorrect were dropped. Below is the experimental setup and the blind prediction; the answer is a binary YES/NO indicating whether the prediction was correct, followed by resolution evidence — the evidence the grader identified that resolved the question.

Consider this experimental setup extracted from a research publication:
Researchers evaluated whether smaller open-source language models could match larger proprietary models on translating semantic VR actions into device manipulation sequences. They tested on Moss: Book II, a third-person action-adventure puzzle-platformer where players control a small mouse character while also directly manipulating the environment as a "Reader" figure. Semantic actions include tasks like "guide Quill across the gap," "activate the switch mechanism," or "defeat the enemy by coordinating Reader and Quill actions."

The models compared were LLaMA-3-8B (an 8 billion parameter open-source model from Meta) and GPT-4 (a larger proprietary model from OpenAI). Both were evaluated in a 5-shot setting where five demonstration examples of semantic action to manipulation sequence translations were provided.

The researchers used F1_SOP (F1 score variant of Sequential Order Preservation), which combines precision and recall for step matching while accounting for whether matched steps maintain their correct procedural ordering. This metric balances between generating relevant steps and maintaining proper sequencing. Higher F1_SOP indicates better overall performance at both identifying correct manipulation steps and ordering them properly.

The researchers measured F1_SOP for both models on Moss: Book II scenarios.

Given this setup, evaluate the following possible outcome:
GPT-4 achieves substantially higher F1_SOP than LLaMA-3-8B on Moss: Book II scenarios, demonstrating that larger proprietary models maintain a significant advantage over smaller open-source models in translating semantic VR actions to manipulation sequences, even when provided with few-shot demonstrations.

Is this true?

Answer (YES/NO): NO